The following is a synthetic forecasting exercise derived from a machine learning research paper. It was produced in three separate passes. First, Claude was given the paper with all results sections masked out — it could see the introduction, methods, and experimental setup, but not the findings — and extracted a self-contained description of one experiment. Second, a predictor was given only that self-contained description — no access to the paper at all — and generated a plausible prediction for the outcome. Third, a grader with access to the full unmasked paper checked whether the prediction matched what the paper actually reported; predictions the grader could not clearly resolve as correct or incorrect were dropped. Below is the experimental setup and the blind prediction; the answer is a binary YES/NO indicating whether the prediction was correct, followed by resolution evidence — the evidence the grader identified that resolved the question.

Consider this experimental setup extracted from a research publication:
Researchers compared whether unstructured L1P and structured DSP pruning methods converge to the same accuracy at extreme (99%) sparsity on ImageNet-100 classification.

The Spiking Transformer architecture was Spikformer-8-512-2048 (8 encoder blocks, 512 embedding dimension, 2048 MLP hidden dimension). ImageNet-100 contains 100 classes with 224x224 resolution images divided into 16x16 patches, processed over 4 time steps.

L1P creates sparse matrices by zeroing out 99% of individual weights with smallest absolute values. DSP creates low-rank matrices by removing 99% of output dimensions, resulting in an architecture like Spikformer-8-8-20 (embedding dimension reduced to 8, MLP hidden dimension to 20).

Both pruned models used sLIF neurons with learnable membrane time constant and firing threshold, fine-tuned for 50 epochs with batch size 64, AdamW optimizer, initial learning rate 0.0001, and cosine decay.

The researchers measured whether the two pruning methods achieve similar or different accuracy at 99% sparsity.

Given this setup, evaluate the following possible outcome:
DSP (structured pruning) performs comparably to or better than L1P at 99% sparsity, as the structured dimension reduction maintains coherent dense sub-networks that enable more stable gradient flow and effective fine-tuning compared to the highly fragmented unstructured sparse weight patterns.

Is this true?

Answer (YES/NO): YES